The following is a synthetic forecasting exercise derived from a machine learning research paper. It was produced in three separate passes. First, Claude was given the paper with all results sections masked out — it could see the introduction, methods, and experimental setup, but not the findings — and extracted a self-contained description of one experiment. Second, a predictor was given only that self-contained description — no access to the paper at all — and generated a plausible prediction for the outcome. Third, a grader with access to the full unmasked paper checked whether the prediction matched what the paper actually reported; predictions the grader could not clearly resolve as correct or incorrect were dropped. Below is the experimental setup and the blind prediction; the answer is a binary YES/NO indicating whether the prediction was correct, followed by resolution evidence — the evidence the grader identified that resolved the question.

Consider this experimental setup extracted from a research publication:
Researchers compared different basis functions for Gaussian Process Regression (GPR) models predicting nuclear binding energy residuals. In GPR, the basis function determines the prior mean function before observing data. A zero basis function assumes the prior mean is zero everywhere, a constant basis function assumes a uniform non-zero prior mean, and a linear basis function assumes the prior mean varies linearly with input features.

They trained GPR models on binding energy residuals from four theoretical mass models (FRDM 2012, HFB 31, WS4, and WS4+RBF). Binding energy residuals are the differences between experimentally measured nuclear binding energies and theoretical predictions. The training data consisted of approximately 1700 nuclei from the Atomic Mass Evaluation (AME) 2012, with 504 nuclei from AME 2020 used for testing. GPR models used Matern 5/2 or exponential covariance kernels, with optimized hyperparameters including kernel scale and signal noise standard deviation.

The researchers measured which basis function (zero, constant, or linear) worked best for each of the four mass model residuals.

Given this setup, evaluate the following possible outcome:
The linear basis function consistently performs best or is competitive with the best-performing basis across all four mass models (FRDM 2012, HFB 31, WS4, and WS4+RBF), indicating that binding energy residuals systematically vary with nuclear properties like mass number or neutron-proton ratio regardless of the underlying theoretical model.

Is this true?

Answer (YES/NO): NO